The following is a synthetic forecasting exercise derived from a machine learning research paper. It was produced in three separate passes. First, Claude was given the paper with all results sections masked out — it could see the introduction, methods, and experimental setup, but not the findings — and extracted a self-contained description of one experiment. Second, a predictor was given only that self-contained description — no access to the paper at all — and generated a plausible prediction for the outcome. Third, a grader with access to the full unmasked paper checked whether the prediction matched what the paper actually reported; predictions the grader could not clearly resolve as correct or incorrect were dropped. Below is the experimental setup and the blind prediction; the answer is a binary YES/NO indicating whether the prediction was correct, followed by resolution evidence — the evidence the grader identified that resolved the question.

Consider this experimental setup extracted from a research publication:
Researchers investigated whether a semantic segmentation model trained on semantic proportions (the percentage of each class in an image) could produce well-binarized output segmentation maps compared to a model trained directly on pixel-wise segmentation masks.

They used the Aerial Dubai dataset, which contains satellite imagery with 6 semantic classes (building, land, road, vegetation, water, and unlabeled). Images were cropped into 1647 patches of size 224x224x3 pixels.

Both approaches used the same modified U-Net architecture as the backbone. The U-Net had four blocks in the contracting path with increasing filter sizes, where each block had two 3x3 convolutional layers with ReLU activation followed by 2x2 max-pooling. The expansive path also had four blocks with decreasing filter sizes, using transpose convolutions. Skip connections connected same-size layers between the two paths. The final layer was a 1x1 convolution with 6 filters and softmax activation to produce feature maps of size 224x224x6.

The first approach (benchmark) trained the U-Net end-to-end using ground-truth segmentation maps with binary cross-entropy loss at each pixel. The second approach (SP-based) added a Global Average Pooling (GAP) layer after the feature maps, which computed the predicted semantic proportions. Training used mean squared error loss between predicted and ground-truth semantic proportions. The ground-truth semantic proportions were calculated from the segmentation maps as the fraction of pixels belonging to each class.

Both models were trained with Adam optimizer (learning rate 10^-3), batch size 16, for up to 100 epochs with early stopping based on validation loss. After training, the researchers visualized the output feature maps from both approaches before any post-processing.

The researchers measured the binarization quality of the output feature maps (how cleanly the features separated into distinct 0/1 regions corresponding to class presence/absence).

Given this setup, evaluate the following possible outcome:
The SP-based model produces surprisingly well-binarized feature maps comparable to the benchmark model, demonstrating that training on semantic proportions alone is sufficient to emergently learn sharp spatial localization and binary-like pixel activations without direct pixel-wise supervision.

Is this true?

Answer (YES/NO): NO